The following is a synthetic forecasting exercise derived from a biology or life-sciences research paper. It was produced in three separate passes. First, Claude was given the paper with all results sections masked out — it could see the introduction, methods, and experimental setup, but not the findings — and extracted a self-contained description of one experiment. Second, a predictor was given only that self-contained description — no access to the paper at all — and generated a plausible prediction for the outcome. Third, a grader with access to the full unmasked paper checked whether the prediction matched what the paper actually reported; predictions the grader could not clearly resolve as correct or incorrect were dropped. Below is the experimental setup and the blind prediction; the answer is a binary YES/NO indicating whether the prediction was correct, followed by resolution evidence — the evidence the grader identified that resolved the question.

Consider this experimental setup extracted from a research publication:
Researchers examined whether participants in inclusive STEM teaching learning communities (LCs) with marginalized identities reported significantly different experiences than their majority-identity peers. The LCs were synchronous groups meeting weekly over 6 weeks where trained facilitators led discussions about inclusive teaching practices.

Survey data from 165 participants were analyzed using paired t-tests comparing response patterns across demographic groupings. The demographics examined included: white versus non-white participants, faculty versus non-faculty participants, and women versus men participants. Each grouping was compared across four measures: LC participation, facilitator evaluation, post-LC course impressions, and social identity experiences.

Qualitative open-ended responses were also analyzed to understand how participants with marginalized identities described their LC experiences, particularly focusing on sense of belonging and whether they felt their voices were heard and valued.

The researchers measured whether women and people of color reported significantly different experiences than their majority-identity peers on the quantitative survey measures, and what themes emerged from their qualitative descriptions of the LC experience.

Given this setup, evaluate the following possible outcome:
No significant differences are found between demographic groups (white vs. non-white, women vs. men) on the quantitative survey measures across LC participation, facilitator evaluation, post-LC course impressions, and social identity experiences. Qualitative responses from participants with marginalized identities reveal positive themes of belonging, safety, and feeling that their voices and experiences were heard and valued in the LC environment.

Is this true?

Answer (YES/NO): NO